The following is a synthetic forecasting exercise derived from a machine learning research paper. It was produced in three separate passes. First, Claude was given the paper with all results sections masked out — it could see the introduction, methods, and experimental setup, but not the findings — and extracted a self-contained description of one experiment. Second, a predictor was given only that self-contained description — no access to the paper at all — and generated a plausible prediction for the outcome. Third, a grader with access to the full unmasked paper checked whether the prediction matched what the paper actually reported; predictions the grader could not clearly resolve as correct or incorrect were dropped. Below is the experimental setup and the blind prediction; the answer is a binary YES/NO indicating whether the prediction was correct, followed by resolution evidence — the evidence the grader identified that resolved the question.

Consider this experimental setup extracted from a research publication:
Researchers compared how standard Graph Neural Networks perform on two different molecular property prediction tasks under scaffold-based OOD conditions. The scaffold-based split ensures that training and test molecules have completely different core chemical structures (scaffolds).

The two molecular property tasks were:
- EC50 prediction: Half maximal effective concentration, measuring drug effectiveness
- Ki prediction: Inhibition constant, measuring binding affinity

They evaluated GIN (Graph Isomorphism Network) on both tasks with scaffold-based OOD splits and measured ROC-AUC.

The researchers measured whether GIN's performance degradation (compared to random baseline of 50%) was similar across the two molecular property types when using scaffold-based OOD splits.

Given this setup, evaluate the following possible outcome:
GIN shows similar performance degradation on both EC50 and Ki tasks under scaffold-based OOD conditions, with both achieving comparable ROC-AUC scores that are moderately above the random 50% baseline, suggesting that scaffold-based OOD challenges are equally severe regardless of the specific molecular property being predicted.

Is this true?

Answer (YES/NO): NO